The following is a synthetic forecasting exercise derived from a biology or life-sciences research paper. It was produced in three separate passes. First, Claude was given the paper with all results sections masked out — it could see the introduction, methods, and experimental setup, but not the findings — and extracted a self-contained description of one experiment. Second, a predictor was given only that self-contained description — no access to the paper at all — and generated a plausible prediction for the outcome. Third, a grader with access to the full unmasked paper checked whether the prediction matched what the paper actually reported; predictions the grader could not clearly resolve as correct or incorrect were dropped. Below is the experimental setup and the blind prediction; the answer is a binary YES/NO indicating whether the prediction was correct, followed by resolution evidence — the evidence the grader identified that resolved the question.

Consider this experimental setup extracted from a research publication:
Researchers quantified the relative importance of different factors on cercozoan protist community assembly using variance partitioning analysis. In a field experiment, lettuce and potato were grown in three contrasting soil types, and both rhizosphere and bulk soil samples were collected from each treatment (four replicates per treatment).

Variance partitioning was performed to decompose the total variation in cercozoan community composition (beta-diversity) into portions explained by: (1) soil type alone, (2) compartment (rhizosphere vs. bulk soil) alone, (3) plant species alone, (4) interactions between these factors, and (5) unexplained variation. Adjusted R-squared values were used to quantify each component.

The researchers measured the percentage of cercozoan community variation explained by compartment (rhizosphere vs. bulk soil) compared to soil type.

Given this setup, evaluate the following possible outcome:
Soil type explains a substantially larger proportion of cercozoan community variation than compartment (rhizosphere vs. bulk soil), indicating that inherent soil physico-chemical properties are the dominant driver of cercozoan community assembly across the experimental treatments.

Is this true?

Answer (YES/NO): NO